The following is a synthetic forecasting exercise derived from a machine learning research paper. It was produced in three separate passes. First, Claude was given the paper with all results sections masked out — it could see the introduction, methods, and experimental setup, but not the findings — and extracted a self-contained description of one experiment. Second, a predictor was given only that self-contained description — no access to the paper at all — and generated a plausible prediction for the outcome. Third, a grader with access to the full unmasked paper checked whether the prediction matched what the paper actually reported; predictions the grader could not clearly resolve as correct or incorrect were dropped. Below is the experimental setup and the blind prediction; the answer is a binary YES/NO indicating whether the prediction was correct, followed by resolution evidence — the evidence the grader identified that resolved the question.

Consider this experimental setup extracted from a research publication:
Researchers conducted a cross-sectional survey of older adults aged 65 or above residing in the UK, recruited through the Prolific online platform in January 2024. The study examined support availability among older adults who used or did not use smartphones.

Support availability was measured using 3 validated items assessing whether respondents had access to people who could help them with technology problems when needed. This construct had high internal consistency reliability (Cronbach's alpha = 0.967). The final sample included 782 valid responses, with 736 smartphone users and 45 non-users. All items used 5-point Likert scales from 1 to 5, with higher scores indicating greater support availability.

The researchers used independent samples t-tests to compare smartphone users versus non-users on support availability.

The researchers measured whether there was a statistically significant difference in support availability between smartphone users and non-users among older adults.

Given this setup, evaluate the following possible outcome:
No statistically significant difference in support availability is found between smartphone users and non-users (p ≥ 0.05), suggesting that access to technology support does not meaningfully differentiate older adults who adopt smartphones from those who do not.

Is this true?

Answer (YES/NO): YES